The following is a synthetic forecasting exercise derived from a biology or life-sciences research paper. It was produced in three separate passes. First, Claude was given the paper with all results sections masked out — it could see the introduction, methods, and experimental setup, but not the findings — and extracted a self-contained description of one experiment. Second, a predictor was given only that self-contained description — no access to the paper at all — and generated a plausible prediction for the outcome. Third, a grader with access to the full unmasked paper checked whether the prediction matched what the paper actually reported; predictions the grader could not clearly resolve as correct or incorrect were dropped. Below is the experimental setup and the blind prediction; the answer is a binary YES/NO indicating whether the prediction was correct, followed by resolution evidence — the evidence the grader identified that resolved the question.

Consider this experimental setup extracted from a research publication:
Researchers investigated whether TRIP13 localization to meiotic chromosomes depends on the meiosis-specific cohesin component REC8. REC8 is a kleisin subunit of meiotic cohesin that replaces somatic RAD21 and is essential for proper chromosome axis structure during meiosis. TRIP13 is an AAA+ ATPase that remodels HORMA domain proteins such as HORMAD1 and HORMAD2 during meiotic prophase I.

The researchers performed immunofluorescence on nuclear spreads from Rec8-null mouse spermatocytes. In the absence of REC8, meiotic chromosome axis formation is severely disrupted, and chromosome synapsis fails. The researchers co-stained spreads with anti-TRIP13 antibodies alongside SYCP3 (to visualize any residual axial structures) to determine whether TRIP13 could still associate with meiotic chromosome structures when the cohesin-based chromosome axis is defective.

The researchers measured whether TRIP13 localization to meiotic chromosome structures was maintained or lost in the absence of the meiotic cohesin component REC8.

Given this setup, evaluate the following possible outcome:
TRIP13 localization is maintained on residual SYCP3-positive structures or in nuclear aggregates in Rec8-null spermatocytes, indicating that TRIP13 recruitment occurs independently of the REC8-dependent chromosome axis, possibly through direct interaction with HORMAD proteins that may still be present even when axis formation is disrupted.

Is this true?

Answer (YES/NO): NO